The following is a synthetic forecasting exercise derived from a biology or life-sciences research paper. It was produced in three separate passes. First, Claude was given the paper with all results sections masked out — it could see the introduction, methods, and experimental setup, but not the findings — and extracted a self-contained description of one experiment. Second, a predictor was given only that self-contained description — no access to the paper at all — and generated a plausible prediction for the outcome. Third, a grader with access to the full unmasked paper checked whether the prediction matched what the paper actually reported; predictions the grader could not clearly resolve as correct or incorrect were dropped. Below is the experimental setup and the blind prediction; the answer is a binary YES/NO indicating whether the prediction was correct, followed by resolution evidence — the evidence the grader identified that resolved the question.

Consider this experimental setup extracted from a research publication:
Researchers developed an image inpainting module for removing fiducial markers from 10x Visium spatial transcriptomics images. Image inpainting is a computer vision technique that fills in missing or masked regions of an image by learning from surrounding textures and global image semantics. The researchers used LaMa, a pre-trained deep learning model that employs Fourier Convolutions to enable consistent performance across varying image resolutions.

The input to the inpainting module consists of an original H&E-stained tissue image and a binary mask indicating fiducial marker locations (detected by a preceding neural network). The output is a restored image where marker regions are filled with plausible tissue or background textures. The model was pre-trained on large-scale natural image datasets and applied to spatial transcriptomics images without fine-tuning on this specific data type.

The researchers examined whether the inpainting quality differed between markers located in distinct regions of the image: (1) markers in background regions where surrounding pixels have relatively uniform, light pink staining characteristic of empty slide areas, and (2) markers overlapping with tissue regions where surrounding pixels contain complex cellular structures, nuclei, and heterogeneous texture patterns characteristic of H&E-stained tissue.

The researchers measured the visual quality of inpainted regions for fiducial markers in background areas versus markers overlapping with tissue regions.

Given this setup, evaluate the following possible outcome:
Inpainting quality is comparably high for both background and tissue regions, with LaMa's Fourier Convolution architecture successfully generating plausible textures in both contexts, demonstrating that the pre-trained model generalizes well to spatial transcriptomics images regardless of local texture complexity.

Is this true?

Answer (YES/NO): YES